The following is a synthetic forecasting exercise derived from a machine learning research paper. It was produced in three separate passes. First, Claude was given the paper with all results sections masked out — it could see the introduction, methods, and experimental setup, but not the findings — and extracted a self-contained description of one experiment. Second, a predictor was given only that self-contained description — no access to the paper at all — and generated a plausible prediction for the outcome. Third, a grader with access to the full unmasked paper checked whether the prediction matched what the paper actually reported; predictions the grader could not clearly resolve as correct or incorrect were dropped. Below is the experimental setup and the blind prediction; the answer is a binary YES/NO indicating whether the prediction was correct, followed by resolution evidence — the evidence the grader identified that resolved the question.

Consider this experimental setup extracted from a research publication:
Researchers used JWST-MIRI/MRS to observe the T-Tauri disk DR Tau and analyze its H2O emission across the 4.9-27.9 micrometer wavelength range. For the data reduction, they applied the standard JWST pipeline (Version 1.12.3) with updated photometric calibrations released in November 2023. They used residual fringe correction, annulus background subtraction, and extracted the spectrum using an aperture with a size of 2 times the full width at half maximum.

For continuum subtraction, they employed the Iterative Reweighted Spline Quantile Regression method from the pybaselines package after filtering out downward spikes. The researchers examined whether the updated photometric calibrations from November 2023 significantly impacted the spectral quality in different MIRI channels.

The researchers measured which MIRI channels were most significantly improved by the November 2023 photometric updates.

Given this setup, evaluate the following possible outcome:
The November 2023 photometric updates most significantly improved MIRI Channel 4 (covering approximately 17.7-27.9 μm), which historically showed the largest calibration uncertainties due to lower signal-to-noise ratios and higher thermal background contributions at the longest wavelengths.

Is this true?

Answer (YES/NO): YES